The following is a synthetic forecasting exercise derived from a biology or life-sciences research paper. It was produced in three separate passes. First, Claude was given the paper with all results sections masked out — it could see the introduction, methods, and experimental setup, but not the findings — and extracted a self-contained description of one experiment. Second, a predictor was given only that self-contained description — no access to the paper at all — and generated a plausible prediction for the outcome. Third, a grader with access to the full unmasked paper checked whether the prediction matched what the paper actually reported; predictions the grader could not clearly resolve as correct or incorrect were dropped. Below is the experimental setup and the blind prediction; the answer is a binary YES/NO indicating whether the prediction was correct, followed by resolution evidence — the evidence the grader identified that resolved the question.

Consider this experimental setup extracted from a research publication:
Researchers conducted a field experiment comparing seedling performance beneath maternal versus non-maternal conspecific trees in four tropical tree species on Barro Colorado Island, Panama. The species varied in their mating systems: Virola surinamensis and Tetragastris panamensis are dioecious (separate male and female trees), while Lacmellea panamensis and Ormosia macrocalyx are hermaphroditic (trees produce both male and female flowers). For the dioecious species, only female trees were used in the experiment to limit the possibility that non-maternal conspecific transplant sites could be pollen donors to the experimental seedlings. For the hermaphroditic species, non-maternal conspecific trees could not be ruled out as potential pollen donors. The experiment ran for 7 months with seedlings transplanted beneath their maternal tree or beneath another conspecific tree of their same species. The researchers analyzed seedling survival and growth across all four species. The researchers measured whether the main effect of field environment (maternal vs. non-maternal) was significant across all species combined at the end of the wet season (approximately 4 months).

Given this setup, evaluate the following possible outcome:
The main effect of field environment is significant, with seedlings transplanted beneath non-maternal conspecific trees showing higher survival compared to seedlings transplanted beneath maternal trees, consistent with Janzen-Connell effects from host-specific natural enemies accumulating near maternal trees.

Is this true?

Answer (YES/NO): NO